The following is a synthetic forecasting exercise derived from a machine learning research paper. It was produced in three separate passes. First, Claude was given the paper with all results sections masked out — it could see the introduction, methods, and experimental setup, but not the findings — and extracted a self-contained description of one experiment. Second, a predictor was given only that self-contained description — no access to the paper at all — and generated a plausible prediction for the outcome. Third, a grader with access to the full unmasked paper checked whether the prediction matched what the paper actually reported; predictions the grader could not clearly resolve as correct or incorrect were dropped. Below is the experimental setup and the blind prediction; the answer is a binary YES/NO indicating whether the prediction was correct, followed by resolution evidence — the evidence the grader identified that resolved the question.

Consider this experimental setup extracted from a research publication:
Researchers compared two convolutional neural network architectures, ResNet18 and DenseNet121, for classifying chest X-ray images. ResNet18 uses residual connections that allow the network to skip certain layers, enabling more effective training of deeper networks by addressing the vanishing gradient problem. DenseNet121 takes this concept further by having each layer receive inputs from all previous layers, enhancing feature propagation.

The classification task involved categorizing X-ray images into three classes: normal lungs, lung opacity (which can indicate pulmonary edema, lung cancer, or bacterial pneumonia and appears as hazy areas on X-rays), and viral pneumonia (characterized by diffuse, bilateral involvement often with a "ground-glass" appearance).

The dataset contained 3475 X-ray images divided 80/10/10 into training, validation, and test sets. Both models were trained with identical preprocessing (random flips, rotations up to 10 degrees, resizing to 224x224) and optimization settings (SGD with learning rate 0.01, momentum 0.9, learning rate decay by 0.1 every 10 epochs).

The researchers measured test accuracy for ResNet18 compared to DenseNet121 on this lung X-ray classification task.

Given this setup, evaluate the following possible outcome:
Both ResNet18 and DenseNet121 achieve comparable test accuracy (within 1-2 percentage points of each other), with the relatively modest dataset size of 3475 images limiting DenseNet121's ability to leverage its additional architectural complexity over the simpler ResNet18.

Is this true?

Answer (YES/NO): YES